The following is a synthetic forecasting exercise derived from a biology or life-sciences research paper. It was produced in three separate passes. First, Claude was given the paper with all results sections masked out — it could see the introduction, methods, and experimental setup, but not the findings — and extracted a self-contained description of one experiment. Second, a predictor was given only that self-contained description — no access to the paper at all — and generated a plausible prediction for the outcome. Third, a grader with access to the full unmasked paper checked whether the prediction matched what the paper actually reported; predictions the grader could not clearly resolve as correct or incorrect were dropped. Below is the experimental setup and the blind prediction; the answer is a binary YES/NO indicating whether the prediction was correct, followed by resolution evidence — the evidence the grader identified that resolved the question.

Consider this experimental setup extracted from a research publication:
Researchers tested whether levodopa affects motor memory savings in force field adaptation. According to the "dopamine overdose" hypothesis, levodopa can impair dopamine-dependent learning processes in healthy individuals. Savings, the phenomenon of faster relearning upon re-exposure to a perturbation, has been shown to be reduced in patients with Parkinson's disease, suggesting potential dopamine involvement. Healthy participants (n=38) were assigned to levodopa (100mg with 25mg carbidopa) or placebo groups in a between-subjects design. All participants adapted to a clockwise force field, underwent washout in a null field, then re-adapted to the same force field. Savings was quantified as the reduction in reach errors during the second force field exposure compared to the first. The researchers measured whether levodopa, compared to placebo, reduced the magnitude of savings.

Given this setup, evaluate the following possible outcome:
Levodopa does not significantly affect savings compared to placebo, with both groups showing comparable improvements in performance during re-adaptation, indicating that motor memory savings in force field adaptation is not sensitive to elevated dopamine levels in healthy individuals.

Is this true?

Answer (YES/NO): NO